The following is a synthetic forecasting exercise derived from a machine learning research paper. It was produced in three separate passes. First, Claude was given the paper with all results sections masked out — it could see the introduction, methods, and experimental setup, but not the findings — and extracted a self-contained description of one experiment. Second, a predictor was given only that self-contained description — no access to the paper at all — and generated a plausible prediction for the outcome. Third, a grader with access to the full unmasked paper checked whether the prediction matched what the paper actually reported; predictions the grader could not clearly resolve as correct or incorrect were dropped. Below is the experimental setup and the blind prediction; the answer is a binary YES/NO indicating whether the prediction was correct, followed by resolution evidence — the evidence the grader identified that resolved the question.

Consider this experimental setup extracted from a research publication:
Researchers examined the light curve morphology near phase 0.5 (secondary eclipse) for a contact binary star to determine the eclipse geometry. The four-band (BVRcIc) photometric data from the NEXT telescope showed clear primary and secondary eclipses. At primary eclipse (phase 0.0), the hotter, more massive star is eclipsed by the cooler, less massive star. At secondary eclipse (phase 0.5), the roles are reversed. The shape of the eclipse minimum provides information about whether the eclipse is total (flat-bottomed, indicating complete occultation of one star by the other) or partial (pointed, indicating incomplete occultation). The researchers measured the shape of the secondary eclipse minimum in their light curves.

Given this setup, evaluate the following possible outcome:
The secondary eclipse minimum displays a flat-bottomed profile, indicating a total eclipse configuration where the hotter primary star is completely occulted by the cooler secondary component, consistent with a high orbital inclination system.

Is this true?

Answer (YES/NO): NO